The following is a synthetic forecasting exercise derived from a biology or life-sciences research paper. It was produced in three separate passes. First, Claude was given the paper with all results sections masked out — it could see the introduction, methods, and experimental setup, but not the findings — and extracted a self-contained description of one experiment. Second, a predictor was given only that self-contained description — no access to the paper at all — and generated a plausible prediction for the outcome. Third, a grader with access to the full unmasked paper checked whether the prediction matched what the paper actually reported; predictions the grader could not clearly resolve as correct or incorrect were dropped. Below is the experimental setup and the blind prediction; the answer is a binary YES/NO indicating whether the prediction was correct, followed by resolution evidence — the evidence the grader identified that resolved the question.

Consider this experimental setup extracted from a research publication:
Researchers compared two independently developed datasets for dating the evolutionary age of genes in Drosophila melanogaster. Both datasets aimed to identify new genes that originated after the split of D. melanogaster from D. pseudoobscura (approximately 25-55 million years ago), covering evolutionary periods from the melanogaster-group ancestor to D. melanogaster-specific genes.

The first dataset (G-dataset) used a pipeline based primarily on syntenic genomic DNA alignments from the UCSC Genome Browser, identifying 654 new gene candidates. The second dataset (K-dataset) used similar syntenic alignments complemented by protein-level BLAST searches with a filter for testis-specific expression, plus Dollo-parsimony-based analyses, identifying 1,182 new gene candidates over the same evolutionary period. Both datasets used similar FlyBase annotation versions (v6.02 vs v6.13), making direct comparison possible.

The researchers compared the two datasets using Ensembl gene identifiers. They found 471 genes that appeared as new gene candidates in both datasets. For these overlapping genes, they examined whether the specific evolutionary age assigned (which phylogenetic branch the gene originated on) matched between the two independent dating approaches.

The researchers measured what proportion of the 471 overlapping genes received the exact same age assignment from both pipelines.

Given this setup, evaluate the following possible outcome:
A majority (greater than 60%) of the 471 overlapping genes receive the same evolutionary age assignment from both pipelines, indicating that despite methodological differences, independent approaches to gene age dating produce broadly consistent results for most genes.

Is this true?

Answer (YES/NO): YES